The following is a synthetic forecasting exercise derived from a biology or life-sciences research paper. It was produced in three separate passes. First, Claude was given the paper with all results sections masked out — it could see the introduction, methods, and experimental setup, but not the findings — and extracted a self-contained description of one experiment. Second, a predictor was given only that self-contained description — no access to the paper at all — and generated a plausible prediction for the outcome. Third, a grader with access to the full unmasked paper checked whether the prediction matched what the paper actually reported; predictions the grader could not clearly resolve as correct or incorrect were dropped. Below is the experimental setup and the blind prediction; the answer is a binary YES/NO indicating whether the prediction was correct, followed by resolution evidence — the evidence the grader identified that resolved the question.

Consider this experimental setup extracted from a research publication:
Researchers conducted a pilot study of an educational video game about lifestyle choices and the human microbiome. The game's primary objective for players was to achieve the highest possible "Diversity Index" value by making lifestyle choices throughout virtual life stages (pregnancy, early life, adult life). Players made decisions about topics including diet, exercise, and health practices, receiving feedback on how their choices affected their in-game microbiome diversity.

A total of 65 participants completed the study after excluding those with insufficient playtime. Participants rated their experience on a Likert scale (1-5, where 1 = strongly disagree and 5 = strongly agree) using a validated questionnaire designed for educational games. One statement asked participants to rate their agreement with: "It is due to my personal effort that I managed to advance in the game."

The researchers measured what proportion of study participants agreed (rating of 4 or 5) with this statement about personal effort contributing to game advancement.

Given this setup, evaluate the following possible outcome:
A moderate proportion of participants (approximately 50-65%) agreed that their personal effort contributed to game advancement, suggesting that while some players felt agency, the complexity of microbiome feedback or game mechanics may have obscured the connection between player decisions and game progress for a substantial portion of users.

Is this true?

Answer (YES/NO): YES